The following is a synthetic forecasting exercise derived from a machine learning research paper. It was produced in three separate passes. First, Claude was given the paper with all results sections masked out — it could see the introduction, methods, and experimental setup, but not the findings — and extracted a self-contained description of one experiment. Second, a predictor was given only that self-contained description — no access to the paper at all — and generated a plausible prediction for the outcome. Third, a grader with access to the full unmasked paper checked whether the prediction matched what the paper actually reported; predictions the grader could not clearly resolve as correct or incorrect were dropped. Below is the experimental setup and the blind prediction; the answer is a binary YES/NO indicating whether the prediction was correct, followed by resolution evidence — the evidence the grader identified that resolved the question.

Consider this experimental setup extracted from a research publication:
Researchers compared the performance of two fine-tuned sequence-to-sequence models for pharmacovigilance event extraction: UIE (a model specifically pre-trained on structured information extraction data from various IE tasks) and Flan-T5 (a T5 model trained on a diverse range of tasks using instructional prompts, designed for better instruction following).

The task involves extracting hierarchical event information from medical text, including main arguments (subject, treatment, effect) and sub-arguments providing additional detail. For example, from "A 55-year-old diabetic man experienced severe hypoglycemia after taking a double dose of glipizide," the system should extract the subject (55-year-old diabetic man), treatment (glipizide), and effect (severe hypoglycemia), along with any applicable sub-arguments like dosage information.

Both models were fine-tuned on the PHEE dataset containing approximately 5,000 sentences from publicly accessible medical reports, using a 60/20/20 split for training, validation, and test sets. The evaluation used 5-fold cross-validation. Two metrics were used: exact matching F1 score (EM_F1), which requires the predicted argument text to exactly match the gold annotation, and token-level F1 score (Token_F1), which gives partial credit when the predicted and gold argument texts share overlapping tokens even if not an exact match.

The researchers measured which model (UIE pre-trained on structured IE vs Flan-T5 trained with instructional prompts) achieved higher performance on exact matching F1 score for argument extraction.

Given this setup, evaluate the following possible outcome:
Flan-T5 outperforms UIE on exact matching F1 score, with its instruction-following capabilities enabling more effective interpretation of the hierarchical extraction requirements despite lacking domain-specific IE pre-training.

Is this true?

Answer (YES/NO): YES